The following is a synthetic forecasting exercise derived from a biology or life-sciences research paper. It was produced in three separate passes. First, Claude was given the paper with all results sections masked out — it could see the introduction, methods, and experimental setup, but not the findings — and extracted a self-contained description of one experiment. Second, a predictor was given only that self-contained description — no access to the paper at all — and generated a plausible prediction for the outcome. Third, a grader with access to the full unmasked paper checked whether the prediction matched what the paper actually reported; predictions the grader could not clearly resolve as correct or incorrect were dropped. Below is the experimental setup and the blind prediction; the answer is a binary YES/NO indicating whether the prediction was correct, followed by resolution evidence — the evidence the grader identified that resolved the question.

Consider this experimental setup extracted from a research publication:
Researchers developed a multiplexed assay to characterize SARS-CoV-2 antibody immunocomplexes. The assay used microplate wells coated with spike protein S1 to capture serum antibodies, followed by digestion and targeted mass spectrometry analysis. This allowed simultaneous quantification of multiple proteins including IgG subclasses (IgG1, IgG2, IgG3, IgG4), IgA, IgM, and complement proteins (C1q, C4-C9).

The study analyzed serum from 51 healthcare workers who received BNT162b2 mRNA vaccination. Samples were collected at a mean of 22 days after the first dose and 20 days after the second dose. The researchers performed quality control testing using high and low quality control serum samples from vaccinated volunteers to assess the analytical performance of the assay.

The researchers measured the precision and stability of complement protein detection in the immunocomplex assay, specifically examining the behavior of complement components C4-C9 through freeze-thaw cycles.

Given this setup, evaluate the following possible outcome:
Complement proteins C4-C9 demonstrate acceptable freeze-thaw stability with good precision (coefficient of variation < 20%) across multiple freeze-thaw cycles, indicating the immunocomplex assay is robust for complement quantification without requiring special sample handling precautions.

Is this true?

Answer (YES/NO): NO